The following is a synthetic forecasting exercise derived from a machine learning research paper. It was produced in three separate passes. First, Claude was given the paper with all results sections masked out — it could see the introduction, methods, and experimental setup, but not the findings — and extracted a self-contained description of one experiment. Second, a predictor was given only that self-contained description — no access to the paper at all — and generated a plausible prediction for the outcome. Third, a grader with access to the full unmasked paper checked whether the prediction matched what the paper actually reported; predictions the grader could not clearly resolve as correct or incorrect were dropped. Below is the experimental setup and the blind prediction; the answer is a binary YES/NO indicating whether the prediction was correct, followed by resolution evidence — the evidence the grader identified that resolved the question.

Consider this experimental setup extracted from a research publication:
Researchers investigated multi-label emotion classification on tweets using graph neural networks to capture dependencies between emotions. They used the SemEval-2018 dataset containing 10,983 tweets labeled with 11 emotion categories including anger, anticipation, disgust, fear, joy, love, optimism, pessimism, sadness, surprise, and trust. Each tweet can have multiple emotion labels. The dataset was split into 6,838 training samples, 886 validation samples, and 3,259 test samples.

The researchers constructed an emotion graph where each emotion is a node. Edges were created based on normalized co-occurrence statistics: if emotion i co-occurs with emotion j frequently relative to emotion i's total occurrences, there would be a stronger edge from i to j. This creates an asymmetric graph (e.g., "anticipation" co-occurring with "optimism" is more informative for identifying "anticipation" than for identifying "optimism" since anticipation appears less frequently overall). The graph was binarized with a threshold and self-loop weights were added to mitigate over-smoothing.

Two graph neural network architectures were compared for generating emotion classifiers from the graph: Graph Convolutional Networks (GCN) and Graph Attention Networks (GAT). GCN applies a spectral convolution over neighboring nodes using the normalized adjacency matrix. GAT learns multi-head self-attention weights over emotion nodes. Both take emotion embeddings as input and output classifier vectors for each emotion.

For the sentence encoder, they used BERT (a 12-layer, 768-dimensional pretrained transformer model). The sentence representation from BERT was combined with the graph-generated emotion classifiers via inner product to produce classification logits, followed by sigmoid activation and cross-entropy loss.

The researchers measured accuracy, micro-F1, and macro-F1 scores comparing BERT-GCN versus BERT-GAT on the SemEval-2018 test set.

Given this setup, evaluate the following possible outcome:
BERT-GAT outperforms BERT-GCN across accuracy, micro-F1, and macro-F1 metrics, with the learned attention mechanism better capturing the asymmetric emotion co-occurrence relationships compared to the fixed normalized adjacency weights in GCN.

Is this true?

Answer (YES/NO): NO